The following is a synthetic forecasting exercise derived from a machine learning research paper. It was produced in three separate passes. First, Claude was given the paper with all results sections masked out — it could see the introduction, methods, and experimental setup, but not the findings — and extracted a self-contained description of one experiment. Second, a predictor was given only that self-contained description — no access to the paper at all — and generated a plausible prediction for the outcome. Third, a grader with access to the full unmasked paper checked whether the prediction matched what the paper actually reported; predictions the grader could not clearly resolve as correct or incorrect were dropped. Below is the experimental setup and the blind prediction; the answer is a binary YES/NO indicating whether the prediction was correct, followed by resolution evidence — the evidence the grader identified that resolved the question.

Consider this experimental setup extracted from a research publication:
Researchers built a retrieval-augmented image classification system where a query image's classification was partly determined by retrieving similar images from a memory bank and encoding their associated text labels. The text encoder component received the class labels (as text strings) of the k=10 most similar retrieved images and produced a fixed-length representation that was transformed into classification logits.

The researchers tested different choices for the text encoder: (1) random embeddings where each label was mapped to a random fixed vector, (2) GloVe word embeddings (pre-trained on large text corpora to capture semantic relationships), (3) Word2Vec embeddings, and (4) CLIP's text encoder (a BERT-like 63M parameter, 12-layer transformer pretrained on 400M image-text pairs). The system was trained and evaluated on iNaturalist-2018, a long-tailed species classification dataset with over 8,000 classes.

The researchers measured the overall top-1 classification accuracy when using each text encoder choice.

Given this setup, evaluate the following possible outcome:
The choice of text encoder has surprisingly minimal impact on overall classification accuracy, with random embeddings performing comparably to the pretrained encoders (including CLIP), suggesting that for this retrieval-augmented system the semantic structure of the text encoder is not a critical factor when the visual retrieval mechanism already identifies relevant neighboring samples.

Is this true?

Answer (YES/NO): YES